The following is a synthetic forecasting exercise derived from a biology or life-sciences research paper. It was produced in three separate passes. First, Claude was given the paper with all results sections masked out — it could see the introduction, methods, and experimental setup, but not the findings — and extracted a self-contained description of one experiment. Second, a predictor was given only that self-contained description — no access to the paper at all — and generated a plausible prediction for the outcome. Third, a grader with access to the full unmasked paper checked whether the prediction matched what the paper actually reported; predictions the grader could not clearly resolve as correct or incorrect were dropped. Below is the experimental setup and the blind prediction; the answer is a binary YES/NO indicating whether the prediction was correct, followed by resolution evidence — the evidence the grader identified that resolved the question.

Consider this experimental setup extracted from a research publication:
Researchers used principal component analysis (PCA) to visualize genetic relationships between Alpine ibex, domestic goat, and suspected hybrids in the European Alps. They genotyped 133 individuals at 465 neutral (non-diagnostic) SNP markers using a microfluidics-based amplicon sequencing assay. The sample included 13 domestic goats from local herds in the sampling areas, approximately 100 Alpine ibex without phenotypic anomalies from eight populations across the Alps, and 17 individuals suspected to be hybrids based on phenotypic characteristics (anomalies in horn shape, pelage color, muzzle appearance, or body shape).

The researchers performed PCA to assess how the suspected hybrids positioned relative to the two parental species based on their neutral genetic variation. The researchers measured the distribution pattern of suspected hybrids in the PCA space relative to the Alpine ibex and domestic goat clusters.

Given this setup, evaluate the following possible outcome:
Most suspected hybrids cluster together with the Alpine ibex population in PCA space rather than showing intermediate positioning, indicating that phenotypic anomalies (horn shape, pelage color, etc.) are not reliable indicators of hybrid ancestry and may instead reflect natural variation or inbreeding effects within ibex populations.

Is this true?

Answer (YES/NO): NO